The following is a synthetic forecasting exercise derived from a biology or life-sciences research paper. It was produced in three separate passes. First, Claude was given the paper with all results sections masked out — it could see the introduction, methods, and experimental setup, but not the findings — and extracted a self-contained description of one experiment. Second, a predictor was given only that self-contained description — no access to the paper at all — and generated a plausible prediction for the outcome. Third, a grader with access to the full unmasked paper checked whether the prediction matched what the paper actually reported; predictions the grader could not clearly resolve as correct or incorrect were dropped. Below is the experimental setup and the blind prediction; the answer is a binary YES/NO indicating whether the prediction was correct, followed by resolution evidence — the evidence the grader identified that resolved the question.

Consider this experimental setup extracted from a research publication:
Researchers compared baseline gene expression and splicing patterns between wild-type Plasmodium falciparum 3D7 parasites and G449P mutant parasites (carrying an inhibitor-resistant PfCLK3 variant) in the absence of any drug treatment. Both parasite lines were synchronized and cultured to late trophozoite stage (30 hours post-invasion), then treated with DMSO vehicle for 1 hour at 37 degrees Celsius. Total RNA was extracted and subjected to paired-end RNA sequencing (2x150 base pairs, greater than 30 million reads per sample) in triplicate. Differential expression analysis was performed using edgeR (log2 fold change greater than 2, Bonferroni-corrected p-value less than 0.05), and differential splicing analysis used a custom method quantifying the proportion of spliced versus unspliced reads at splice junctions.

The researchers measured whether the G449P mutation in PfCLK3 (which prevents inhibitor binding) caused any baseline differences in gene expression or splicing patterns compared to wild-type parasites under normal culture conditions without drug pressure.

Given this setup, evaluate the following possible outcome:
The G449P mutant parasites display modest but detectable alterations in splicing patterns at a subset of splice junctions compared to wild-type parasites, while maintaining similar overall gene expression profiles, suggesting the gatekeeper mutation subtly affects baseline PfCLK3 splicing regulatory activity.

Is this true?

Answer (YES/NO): NO